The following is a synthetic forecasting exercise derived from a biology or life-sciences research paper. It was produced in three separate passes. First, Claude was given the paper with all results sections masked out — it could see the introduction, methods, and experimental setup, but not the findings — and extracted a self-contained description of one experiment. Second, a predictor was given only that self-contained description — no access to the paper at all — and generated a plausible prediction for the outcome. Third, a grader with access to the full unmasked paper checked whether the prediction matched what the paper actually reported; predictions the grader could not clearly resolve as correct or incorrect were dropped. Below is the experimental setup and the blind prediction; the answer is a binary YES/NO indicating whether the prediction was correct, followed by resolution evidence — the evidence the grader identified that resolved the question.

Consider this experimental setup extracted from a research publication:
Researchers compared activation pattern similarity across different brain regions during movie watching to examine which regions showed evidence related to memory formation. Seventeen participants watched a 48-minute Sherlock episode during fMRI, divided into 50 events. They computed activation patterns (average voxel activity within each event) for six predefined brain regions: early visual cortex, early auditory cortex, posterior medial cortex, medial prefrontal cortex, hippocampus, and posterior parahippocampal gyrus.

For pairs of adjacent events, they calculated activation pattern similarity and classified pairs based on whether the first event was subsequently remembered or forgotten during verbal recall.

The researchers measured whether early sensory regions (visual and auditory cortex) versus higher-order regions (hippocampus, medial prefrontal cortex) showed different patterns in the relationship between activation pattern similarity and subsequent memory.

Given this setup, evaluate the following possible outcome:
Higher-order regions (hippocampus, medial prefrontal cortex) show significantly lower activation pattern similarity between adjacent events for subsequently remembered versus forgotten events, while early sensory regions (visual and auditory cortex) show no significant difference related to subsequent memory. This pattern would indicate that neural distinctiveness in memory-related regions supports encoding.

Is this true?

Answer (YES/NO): NO